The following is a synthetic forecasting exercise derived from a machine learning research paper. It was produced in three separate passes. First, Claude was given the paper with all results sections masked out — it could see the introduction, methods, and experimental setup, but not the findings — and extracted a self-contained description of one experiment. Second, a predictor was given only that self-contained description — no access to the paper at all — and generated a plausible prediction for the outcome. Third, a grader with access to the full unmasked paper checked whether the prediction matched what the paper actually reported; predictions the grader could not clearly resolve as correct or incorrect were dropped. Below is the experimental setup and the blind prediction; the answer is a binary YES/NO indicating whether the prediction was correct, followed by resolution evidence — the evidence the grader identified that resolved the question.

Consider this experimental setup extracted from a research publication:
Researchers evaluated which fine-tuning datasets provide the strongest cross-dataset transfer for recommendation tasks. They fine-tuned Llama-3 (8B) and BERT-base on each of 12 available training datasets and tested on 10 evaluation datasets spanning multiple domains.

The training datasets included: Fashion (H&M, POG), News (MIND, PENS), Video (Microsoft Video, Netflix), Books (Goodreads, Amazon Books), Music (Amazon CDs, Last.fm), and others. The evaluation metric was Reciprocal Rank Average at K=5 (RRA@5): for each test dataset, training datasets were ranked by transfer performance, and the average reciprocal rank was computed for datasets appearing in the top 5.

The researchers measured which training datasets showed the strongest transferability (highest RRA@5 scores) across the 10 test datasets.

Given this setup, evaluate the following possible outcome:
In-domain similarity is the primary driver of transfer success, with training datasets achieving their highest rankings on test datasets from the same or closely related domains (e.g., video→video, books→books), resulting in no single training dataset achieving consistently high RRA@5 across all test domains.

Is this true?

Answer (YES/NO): NO